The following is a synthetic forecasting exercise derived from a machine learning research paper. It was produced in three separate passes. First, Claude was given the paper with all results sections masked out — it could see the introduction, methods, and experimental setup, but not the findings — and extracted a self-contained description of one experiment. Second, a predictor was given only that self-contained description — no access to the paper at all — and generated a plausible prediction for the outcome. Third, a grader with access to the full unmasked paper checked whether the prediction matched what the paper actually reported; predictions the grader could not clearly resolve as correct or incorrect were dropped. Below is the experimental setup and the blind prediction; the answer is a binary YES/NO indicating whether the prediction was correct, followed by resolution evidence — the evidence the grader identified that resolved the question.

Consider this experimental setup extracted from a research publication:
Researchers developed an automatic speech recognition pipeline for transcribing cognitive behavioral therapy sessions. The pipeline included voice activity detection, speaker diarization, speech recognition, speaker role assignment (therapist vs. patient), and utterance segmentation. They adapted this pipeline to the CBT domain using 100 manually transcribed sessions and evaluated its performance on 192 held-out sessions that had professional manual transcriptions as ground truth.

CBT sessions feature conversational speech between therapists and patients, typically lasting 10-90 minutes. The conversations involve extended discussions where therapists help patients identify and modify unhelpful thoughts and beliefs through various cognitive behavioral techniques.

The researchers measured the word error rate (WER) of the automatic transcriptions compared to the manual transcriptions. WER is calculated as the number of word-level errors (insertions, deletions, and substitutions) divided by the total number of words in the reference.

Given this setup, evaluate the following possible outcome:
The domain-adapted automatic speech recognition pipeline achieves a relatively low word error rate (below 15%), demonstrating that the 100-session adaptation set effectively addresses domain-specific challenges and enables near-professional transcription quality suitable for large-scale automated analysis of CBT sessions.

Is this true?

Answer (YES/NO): NO